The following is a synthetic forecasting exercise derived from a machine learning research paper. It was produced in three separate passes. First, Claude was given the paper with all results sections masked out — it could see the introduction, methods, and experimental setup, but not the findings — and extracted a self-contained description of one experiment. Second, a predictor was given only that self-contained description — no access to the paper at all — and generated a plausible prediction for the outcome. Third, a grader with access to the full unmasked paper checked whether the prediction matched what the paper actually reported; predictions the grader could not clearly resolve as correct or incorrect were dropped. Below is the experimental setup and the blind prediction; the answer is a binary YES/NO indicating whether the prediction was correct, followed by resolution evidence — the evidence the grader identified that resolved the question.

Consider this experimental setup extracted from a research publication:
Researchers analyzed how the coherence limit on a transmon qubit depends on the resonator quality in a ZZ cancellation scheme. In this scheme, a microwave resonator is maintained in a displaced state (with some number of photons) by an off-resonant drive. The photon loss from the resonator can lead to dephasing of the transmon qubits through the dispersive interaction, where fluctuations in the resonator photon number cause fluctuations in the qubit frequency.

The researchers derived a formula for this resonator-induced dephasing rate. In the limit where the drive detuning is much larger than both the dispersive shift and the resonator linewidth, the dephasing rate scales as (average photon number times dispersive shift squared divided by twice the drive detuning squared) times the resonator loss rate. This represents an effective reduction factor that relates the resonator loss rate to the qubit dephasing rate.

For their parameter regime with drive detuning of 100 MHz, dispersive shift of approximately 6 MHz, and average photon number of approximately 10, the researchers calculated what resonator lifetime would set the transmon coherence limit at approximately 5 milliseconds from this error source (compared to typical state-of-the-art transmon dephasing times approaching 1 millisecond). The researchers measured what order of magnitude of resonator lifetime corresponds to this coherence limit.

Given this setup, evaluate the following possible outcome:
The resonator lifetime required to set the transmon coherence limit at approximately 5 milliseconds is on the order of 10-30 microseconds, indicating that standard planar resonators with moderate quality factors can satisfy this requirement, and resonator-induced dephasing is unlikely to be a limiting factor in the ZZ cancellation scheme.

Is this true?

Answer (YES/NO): NO